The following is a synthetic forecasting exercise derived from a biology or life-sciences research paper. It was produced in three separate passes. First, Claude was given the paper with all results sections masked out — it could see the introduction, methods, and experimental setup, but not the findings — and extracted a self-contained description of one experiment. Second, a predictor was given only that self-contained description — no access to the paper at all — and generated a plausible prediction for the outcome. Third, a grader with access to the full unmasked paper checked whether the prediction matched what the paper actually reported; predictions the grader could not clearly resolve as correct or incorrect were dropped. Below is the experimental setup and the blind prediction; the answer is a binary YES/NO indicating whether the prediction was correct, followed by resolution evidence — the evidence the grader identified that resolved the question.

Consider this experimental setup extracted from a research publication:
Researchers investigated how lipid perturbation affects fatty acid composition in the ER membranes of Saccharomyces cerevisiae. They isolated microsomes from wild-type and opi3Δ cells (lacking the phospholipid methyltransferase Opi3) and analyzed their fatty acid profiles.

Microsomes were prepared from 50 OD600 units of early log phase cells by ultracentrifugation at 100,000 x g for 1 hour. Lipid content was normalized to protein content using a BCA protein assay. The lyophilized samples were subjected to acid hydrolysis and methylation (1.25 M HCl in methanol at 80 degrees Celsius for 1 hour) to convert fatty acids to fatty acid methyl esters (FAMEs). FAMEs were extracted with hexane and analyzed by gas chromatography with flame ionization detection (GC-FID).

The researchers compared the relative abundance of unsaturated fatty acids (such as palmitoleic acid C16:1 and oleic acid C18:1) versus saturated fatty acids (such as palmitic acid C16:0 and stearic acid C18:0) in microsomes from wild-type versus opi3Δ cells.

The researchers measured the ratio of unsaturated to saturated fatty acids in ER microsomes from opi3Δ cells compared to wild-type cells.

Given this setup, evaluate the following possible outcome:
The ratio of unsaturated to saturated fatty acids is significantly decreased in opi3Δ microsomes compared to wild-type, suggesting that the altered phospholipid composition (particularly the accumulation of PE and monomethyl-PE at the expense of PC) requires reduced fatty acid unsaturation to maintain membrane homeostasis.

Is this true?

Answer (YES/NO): YES